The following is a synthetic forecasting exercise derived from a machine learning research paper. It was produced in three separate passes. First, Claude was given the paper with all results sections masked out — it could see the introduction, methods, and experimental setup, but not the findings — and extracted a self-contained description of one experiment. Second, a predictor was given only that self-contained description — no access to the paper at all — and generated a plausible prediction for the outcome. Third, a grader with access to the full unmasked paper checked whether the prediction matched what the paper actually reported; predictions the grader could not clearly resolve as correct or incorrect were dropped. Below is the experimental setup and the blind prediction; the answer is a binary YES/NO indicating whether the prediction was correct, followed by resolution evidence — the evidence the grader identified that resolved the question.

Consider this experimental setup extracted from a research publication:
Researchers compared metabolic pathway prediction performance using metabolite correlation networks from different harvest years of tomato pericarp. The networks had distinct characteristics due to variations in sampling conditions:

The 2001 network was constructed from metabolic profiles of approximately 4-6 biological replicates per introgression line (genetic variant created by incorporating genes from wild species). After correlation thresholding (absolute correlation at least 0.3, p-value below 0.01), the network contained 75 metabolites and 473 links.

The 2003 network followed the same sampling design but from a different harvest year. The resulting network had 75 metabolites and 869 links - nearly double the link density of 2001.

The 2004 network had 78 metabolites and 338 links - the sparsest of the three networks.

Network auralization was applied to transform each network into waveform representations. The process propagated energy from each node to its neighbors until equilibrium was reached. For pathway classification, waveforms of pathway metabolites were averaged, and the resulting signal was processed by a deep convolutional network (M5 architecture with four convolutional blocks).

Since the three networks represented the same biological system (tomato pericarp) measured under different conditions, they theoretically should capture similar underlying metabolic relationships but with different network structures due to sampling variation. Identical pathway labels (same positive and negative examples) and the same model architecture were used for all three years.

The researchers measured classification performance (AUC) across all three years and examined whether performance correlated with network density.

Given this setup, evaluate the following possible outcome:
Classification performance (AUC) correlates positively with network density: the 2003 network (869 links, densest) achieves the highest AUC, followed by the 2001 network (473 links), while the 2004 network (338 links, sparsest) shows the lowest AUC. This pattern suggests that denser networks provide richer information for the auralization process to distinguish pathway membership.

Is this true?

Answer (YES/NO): NO